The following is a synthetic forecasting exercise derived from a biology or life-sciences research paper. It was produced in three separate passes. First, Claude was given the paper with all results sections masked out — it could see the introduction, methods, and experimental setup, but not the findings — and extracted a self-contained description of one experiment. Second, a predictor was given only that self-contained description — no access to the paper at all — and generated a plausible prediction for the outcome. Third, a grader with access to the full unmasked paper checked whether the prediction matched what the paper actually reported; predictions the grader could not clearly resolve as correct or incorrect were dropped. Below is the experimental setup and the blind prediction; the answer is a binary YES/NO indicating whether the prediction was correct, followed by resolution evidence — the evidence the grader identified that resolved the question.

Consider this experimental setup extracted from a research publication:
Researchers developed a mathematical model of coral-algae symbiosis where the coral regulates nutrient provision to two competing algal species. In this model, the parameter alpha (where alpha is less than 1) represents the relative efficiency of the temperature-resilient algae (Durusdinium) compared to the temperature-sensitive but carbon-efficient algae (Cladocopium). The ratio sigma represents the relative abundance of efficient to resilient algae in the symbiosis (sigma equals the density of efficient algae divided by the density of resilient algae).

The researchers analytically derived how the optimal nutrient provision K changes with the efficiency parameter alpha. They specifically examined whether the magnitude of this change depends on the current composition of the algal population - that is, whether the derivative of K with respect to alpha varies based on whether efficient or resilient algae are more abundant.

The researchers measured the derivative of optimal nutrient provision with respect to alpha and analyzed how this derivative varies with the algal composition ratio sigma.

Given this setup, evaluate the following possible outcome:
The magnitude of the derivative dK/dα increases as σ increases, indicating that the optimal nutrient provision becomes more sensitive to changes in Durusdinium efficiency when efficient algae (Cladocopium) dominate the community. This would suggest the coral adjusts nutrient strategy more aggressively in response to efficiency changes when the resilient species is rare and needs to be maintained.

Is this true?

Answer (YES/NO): NO